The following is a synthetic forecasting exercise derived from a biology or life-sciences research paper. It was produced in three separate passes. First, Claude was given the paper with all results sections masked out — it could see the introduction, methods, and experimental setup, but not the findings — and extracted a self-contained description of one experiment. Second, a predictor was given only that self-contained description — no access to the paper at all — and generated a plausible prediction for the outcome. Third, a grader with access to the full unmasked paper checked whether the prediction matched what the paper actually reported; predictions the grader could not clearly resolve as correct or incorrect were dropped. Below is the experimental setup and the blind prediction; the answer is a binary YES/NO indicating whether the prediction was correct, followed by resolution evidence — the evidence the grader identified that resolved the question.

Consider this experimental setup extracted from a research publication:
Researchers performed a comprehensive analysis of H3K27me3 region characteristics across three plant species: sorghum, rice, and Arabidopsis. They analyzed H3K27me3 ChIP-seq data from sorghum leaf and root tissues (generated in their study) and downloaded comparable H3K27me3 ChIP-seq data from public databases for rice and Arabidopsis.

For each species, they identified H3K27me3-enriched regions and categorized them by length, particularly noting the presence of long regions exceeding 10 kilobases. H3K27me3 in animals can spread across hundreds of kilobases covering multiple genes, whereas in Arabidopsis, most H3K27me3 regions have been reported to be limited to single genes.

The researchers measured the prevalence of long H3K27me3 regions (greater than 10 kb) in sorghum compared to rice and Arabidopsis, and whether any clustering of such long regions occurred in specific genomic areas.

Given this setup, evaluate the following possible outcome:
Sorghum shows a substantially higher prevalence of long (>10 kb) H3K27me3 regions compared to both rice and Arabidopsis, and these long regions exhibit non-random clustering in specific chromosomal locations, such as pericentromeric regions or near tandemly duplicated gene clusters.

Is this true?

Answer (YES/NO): YES